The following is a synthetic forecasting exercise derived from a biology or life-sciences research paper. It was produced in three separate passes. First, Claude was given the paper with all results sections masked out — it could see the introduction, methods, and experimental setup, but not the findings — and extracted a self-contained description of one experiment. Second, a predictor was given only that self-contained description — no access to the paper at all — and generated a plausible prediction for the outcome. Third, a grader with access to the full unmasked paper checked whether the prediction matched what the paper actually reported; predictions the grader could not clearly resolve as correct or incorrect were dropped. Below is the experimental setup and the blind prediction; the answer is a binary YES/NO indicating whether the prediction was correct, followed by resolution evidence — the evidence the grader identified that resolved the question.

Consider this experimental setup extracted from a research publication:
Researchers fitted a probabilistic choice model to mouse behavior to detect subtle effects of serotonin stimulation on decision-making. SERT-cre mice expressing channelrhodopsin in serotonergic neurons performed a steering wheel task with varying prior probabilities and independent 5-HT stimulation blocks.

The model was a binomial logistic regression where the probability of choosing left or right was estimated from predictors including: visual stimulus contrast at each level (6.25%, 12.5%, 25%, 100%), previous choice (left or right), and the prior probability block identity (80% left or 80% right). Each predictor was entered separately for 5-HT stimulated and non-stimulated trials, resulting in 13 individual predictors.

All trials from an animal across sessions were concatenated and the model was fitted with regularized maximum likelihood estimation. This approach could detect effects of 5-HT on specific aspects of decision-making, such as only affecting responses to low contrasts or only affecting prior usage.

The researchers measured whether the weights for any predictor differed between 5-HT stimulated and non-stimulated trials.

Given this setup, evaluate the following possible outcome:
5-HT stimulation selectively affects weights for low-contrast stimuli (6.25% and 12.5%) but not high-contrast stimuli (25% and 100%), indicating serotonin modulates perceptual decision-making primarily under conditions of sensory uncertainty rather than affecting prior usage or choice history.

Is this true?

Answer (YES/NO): NO